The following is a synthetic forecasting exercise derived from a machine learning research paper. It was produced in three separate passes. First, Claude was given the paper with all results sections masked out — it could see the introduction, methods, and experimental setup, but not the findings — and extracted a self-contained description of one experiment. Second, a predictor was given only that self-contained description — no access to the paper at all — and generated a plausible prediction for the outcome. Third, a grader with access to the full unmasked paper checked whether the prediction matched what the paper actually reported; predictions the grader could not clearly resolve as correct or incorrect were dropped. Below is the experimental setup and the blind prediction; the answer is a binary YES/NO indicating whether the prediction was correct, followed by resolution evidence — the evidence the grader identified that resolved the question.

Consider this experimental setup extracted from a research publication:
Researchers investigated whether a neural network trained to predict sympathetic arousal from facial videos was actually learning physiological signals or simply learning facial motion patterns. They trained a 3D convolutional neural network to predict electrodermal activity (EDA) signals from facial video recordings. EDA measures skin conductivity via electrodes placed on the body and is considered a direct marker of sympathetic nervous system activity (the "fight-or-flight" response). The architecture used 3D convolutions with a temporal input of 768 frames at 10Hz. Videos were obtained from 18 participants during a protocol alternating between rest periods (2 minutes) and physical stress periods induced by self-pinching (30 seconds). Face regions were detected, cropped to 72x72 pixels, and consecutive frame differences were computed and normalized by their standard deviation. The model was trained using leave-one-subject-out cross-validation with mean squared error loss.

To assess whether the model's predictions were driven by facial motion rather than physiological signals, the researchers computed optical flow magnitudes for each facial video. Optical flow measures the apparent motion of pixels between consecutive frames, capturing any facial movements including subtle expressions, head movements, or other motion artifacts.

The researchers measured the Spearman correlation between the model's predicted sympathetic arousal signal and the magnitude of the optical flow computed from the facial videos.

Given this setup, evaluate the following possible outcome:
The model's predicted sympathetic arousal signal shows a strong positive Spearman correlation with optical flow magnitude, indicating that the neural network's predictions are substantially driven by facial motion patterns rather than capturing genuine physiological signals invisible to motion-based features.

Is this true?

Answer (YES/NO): NO